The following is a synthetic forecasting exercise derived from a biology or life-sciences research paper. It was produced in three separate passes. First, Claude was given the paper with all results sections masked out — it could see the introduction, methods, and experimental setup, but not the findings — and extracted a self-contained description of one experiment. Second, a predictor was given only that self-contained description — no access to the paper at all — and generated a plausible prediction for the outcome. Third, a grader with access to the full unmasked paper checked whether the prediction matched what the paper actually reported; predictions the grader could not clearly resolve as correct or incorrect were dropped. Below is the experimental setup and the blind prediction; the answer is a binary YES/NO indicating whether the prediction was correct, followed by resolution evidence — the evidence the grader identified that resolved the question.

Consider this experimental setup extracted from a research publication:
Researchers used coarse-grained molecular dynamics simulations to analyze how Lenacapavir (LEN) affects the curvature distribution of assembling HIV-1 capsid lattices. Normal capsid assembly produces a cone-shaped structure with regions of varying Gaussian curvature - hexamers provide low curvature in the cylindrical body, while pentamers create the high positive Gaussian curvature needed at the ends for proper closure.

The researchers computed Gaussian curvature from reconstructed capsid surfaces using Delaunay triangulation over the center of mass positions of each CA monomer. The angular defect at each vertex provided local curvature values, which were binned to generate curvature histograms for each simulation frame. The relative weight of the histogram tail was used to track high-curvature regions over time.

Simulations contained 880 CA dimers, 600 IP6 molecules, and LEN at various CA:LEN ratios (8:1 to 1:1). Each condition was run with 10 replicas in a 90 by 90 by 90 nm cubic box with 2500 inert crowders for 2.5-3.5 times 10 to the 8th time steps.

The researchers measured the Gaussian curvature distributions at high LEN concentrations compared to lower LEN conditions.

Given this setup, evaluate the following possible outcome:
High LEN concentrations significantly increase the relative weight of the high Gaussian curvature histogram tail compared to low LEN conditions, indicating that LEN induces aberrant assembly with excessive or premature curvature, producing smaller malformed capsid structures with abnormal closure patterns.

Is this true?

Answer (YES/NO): NO